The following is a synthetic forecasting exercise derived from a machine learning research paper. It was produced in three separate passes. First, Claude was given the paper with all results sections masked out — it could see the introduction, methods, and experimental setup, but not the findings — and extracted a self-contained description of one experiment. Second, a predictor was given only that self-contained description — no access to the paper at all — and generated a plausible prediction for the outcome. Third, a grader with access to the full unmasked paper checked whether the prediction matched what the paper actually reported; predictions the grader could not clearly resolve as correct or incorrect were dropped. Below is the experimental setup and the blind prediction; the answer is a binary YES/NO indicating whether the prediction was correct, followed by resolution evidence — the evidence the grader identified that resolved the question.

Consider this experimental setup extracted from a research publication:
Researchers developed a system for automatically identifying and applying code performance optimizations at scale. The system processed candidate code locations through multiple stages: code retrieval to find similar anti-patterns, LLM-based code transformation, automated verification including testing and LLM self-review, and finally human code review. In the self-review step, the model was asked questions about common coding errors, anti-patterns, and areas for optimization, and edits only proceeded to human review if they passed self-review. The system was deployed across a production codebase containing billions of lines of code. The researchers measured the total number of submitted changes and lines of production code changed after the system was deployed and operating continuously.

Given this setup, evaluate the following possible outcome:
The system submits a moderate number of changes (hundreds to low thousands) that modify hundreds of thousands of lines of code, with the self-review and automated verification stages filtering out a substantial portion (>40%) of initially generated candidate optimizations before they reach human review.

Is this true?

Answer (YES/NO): NO